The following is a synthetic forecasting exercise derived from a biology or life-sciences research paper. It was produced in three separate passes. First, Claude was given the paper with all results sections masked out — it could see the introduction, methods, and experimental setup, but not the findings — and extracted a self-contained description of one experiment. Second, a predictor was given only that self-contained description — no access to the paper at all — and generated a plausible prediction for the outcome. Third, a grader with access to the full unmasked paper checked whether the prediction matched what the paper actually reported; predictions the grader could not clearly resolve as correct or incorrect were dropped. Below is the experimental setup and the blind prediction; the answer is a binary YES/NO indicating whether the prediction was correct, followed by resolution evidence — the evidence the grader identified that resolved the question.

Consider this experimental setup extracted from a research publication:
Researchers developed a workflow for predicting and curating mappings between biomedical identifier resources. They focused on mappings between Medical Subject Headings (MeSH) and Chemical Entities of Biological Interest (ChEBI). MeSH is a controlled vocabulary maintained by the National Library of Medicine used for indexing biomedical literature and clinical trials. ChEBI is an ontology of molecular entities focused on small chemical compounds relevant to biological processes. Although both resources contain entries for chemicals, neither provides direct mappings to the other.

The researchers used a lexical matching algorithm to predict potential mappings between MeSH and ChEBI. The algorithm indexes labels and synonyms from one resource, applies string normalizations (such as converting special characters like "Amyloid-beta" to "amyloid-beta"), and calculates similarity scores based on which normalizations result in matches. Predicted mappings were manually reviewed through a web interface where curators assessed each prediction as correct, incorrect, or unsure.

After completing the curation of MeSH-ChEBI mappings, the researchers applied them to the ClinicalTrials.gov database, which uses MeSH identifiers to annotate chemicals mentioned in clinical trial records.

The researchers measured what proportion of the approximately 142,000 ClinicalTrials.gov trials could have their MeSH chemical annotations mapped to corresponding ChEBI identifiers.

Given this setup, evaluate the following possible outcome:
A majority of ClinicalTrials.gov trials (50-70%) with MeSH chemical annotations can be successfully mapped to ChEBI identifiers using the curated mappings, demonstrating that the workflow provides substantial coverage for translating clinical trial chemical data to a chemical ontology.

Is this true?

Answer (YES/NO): NO